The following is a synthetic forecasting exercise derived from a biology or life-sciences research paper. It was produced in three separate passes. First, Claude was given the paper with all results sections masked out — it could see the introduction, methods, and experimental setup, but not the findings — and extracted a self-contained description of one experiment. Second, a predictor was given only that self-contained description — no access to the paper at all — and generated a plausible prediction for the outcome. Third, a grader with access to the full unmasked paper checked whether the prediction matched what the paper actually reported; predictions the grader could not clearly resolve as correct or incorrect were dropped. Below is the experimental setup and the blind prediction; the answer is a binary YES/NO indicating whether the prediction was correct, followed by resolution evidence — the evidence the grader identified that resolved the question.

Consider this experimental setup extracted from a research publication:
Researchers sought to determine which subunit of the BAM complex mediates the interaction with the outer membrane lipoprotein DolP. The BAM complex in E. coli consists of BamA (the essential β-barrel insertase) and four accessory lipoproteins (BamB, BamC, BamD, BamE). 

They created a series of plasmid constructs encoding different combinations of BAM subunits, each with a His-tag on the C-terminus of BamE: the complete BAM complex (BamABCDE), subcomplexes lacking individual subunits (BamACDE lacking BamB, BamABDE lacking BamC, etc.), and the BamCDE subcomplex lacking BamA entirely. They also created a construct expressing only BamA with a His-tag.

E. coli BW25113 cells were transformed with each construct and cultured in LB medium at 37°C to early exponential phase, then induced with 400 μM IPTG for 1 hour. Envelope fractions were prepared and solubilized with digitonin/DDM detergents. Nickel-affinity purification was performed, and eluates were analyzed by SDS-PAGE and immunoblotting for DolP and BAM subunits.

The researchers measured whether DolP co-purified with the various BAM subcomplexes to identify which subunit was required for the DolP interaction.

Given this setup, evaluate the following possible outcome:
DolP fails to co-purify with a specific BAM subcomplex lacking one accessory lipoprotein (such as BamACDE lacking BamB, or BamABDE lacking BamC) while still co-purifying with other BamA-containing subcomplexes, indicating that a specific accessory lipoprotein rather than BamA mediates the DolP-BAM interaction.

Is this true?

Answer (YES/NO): NO